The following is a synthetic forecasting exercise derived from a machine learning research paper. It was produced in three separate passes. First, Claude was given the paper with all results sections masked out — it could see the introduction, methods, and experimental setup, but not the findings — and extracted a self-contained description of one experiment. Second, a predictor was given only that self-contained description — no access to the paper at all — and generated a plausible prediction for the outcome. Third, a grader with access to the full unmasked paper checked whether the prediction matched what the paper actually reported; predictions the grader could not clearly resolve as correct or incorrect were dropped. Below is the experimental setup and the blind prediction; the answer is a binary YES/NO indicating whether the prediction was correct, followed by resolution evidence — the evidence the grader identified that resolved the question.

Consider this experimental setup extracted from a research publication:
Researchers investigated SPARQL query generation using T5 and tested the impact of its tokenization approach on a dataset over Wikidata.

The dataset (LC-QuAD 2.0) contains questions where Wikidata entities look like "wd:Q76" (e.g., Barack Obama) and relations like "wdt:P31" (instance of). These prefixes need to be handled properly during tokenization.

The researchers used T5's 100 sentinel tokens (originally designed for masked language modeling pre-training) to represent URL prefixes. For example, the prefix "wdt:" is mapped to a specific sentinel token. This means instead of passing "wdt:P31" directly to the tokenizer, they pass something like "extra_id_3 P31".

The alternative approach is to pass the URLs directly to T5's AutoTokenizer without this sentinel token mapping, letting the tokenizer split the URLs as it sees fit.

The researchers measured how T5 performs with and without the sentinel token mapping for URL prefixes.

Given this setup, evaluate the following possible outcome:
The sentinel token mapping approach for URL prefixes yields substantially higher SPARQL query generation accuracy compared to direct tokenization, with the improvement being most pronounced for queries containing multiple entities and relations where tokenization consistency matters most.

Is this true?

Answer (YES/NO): NO